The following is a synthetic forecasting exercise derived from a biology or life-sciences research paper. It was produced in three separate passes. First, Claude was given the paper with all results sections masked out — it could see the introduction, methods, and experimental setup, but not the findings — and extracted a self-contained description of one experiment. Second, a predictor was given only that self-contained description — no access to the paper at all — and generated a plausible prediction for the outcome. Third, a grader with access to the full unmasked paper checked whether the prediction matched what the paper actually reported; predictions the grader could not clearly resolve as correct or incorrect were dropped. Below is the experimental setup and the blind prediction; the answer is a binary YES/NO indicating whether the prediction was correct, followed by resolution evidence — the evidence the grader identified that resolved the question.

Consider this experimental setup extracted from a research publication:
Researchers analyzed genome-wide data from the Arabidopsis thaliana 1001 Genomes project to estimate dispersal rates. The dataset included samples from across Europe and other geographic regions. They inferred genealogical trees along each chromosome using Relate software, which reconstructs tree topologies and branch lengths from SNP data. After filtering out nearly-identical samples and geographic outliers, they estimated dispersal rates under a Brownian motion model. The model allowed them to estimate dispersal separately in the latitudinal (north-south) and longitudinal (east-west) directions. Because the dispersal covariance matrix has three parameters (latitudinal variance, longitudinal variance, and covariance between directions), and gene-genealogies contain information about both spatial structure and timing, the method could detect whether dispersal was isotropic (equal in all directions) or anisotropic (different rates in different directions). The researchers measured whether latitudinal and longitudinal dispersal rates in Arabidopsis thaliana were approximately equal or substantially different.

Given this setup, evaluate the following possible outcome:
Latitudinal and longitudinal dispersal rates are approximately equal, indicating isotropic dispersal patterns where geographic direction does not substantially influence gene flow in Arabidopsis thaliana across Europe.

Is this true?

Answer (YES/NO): NO